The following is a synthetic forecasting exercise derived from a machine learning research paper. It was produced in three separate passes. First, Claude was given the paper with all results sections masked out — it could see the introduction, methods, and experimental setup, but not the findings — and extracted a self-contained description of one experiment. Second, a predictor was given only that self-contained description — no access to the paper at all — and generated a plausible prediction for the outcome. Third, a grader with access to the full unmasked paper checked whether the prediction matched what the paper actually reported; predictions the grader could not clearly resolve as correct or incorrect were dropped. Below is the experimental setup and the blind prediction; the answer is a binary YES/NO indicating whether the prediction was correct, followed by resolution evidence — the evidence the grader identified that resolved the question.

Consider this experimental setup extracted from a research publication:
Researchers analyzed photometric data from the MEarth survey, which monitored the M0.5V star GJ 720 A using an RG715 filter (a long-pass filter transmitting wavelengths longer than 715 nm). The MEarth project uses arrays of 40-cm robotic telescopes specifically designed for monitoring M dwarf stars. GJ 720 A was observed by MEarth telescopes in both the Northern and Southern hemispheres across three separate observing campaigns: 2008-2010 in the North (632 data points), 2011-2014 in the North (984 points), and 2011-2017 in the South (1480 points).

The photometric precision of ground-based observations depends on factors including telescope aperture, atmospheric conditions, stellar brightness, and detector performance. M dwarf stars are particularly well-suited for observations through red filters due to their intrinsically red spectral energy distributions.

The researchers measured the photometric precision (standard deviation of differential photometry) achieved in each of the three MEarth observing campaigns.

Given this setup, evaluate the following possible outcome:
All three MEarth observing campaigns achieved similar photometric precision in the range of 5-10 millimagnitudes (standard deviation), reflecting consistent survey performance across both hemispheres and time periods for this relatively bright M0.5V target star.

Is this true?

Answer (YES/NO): NO